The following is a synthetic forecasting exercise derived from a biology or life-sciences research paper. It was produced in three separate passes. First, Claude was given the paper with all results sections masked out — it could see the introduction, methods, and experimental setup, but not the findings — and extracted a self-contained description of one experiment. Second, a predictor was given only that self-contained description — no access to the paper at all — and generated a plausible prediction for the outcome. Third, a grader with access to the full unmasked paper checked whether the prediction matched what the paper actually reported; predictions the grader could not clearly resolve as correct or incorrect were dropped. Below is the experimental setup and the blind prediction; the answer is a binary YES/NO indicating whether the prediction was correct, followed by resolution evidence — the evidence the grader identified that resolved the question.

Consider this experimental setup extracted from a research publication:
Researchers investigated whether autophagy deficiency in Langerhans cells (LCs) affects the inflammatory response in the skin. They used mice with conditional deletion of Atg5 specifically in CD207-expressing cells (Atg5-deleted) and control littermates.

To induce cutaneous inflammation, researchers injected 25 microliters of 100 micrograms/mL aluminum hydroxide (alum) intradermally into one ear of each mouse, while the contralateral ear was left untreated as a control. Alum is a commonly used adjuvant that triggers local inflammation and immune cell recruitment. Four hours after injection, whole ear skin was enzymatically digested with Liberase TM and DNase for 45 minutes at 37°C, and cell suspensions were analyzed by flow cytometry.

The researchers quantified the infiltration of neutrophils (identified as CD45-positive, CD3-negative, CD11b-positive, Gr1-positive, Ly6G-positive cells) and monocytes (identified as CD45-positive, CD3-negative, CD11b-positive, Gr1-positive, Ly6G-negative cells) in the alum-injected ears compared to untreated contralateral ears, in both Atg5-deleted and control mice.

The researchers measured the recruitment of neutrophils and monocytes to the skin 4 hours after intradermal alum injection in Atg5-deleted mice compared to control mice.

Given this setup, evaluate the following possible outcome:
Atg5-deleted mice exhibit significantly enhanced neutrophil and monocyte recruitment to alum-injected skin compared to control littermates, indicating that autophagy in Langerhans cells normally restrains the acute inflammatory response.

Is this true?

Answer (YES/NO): NO